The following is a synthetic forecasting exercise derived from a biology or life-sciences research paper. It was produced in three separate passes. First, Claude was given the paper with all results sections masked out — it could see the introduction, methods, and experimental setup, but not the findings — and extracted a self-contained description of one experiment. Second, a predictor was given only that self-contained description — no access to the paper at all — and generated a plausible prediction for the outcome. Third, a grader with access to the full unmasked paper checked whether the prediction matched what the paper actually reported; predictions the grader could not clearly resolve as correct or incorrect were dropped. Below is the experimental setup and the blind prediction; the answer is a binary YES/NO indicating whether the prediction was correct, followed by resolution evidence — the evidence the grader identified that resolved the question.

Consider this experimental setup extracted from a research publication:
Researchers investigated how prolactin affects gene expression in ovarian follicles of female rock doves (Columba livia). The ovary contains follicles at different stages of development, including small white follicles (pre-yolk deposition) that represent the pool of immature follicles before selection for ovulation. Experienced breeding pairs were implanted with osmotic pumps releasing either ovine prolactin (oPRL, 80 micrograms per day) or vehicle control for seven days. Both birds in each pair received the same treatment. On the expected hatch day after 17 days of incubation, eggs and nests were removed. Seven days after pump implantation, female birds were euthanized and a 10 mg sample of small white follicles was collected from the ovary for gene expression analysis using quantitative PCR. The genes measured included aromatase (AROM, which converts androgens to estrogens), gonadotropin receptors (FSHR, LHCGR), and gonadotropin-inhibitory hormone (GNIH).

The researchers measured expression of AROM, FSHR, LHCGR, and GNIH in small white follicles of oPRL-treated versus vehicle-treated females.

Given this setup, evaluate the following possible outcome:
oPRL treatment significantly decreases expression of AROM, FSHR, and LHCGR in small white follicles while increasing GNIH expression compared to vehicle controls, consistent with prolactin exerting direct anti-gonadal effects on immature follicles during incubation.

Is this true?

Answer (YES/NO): NO